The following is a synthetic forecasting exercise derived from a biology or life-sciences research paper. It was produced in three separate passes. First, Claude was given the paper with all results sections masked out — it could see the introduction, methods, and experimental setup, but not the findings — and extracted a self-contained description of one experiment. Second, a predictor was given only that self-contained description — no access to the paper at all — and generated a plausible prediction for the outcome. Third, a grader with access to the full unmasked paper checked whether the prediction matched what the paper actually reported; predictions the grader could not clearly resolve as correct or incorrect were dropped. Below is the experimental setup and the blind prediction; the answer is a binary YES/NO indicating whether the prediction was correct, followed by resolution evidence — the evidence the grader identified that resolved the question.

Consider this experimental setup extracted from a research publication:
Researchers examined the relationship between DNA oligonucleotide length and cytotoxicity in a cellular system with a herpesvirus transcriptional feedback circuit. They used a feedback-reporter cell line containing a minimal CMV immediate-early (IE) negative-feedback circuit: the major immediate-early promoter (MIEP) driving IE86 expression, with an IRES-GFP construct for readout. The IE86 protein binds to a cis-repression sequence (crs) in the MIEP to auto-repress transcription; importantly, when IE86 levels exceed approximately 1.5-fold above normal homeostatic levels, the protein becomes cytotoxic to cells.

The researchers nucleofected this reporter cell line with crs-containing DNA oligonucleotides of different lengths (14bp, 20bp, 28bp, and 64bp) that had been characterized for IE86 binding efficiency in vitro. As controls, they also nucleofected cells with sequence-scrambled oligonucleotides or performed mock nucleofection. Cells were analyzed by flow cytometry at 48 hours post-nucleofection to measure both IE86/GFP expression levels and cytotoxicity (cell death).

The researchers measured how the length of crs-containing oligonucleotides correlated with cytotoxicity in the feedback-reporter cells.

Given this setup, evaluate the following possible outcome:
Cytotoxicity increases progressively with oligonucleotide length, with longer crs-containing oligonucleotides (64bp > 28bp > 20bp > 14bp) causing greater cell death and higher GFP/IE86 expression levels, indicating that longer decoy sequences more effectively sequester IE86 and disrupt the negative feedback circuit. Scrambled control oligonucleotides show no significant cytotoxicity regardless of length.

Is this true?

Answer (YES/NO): NO